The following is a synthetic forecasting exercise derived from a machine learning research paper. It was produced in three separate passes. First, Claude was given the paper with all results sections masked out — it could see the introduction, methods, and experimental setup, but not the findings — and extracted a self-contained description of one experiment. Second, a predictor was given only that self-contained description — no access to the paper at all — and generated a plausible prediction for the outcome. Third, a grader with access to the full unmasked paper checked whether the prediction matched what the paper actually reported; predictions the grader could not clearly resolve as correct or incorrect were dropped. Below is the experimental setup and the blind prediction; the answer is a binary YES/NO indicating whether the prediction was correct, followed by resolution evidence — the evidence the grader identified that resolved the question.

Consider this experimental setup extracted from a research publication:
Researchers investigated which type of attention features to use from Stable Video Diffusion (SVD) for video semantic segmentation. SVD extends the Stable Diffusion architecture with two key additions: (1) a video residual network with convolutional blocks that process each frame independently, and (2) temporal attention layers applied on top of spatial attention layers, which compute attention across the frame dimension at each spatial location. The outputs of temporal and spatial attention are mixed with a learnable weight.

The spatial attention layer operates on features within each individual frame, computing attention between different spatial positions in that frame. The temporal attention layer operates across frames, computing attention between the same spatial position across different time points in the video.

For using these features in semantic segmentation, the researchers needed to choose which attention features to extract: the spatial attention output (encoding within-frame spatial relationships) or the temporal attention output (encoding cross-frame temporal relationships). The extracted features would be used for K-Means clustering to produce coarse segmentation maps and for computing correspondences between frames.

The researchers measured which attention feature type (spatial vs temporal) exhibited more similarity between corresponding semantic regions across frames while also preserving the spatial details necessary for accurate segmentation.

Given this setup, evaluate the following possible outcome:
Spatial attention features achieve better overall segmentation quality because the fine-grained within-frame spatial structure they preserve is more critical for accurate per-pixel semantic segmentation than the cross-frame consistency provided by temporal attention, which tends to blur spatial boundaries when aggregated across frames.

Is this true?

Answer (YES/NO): NO